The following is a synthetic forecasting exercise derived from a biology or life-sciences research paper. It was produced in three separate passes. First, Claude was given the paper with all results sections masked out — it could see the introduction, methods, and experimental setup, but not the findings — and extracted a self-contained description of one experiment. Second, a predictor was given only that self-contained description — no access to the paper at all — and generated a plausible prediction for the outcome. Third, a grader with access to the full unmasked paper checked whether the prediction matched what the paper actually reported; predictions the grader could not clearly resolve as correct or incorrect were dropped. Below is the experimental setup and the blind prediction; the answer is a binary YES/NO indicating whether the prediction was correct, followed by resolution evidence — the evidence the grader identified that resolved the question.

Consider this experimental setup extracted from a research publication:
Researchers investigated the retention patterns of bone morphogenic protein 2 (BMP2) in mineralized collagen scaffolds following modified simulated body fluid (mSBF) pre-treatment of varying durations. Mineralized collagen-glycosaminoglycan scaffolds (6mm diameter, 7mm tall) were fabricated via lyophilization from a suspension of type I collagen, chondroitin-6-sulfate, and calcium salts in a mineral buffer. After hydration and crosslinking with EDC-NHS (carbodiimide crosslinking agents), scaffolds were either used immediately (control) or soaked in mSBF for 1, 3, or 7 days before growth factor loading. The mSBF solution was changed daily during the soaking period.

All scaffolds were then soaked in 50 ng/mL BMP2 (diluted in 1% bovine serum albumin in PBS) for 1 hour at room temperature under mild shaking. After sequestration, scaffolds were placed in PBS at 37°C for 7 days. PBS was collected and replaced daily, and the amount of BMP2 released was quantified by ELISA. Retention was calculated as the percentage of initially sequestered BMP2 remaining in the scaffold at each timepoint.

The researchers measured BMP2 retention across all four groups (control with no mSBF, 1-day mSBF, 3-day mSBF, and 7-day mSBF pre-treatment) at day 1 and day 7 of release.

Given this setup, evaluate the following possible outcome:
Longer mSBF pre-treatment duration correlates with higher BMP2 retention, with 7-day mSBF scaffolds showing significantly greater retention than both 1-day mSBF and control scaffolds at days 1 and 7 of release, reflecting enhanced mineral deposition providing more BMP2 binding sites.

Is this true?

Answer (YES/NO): NO